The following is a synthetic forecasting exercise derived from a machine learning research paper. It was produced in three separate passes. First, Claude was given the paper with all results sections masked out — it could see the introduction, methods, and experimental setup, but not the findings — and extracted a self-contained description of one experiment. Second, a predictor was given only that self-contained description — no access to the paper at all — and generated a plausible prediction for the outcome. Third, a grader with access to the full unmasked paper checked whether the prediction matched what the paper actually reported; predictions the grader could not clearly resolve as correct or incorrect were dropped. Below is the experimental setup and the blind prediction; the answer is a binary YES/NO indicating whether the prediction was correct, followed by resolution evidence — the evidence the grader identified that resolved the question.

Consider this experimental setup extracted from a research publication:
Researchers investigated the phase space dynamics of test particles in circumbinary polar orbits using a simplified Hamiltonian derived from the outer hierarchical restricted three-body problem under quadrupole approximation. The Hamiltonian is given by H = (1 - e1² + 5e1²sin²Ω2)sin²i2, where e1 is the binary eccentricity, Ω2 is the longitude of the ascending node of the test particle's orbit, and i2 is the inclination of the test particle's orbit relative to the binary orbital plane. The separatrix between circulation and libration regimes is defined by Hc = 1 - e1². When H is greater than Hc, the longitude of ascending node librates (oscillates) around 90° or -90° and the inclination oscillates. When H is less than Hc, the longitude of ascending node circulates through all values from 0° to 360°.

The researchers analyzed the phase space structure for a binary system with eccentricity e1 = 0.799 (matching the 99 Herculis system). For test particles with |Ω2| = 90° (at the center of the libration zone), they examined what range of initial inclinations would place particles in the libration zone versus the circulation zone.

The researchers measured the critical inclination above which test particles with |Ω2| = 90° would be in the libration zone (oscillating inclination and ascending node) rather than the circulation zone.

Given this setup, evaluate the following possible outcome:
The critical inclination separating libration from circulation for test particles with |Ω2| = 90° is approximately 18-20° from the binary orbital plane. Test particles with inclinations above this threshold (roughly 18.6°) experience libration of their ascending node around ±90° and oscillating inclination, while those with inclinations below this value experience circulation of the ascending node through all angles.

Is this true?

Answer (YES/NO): NO